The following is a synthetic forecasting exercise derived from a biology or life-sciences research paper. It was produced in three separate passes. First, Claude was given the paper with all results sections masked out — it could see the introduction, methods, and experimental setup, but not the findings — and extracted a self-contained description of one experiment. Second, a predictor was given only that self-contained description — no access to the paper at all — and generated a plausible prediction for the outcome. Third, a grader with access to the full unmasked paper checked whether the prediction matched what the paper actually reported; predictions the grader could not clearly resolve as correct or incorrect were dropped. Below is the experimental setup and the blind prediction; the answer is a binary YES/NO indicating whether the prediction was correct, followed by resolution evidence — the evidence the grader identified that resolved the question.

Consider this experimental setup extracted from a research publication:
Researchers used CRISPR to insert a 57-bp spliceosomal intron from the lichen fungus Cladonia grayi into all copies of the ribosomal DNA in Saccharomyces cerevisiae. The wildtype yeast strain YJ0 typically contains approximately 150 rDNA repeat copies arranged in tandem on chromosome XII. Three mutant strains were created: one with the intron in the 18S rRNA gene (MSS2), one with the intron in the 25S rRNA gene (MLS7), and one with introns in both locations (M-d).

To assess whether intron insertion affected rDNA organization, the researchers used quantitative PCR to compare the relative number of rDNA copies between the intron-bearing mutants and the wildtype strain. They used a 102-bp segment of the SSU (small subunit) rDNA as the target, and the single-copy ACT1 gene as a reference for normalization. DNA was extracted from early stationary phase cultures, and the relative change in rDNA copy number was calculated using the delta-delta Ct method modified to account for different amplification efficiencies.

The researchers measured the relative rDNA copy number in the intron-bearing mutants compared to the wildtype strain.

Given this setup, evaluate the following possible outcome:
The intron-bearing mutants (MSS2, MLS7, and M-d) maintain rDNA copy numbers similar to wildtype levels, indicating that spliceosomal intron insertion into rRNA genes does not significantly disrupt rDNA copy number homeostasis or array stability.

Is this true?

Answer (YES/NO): NO